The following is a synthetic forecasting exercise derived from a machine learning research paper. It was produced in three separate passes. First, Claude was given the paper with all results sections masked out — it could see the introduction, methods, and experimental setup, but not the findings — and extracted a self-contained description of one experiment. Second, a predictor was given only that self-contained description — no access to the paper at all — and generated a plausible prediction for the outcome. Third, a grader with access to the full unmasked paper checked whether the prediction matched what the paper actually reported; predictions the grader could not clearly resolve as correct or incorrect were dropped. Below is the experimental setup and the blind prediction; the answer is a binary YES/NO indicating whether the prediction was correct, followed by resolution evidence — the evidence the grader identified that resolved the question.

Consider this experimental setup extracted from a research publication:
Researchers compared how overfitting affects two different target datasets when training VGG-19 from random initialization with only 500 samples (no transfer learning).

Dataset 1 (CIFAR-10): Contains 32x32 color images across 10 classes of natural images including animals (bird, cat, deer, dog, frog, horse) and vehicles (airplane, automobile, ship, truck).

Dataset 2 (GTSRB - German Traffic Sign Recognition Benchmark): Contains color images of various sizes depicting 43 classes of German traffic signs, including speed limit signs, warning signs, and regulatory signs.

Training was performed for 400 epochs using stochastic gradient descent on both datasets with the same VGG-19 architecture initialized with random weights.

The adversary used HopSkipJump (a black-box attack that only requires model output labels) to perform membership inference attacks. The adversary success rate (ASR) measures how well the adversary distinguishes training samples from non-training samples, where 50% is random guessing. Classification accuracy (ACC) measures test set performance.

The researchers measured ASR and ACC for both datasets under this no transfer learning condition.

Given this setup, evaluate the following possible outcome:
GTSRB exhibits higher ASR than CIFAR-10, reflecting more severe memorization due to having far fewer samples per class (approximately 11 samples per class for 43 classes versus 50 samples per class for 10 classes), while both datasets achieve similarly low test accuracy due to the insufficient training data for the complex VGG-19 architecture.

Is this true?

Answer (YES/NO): NO